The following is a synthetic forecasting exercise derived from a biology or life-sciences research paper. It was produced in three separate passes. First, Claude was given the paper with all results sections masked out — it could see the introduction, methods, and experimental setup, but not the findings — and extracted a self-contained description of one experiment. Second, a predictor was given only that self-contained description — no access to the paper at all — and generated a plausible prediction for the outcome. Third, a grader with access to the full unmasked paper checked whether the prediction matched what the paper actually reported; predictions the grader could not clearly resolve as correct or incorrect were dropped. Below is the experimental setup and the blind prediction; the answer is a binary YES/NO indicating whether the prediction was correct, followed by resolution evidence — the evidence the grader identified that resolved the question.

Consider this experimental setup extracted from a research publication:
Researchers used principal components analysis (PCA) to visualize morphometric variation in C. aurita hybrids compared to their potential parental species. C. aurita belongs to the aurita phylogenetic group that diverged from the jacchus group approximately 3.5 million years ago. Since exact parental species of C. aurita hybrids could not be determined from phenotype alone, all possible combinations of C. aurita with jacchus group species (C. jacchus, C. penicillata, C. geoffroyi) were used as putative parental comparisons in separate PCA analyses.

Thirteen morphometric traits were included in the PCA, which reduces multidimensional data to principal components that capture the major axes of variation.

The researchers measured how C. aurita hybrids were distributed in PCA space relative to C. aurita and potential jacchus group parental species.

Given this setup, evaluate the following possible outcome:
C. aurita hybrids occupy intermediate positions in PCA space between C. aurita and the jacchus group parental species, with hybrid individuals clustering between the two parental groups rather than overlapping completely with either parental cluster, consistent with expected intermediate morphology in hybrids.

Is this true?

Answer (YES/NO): NO